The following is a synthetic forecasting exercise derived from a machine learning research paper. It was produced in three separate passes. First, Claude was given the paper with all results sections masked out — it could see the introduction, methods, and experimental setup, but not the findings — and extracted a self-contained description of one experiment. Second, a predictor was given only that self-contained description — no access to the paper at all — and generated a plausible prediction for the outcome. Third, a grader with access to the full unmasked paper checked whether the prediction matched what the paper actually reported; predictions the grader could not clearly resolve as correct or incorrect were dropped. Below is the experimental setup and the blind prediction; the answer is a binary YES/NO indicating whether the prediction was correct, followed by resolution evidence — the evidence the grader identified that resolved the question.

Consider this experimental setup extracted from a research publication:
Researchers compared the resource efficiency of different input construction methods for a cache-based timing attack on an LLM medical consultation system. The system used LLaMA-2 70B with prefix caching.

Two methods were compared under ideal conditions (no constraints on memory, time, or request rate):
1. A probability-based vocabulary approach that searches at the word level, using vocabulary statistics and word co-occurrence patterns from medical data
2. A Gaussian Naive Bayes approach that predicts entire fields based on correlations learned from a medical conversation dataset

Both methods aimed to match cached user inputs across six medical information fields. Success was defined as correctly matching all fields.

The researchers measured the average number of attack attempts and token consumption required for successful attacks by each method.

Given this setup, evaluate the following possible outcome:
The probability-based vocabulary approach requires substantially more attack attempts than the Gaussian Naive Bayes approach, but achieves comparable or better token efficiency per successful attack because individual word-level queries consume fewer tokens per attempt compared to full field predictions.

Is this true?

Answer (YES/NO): NO